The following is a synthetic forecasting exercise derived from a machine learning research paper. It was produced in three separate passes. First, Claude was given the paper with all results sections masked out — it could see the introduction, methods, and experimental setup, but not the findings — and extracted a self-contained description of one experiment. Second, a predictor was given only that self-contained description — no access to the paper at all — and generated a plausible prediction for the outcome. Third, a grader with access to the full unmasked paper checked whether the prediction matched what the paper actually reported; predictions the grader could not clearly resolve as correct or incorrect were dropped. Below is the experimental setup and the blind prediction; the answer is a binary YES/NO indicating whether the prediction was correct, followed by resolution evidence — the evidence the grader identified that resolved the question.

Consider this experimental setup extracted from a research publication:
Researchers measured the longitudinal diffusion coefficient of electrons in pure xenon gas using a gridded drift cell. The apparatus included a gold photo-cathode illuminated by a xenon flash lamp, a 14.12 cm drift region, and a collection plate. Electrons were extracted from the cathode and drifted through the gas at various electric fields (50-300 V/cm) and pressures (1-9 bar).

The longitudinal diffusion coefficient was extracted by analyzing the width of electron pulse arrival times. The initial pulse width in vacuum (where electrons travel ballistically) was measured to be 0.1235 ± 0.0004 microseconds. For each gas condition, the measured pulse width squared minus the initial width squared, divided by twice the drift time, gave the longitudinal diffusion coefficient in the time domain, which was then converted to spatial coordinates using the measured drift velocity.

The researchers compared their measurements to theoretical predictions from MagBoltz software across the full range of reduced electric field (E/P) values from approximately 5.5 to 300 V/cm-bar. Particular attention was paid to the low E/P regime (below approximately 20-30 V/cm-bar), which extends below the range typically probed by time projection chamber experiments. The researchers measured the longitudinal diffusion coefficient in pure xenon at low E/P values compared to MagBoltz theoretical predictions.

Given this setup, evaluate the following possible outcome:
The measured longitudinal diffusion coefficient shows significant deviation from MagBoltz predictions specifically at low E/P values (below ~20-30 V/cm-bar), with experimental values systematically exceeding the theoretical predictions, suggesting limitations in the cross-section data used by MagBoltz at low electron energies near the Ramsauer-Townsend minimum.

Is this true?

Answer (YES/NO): YES